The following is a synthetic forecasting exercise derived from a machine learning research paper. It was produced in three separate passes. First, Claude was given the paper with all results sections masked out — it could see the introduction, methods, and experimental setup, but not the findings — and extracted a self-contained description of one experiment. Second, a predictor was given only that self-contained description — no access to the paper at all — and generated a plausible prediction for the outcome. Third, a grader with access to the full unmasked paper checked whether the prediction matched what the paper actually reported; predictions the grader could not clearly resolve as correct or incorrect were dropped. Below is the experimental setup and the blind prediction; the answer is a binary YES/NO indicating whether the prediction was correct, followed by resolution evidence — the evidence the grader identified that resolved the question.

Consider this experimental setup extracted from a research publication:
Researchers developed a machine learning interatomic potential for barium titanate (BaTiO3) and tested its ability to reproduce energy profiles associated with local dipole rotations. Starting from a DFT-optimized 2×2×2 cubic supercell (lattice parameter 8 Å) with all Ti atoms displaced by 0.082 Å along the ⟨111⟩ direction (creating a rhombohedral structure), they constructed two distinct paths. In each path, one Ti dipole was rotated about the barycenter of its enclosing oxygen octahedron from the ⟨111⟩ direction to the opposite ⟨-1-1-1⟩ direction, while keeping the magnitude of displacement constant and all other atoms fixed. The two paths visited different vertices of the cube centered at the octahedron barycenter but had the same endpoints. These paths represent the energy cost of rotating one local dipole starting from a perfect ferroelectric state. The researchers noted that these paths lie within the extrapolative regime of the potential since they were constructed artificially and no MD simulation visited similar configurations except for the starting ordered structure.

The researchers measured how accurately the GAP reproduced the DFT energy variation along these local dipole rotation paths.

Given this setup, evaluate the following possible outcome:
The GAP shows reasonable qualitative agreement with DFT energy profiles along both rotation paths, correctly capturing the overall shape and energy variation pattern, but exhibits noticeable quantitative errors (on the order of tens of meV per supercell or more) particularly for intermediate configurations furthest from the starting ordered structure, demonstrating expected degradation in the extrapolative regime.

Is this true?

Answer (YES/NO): YES